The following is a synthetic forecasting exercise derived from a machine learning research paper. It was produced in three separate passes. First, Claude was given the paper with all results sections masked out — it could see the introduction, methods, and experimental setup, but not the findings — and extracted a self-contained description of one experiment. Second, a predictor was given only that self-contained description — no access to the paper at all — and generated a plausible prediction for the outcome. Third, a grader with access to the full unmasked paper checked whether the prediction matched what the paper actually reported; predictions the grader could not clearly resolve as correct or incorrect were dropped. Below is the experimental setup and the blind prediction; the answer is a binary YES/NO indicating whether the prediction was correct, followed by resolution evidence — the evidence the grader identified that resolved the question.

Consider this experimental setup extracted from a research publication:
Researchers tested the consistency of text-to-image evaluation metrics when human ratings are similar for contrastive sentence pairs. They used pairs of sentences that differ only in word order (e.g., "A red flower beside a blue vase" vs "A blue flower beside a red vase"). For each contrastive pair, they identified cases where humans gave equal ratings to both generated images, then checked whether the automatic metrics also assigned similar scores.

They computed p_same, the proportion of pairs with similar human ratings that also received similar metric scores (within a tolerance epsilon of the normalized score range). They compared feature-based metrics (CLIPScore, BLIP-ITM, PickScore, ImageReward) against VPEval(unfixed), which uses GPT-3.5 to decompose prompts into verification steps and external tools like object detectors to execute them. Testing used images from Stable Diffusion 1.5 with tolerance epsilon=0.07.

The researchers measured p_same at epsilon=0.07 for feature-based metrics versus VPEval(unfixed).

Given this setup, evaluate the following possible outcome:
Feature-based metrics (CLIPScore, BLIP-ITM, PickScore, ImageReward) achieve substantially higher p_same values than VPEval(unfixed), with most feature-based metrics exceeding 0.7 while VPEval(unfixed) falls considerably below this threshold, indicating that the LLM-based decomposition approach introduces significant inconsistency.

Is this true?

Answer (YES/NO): NO